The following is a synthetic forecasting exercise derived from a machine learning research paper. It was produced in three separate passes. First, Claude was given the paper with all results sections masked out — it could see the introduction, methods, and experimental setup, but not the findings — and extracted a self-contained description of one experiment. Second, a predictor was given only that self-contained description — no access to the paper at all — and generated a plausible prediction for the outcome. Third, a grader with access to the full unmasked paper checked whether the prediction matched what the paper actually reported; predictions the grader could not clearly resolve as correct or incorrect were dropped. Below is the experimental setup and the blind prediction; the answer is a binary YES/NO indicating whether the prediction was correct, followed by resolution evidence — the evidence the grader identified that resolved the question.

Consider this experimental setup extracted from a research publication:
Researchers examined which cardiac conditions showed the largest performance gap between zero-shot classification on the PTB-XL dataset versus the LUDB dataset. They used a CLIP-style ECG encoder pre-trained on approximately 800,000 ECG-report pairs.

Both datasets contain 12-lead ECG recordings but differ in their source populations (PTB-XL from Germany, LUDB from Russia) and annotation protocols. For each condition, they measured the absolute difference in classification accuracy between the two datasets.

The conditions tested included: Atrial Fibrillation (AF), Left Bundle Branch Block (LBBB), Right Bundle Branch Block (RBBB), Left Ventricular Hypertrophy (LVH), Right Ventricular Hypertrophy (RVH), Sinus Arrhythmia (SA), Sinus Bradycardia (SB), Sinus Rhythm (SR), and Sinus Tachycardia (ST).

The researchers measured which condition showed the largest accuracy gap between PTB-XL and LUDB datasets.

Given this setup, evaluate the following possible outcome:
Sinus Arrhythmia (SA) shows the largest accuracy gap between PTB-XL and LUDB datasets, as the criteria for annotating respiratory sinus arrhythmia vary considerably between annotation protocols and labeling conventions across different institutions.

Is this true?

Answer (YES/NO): NO